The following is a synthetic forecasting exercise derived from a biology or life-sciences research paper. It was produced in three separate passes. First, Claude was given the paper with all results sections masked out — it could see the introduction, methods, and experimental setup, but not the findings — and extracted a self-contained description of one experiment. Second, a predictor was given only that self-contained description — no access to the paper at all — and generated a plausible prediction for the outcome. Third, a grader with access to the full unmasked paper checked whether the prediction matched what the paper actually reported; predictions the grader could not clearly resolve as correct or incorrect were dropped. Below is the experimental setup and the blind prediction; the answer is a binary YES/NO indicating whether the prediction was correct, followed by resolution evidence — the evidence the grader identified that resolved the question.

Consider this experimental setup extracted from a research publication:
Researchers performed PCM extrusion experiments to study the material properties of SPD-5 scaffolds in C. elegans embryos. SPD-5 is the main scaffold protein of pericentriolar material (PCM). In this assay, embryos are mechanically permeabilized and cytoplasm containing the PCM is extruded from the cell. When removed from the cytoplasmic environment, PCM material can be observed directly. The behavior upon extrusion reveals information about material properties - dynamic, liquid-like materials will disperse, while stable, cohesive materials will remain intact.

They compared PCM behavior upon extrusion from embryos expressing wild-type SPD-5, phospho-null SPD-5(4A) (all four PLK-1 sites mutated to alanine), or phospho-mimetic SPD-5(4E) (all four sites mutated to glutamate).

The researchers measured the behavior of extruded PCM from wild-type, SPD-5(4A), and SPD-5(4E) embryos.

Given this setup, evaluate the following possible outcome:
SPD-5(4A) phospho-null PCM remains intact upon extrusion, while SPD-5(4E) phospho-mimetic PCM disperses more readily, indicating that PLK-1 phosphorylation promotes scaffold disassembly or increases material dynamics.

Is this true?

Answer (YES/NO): NO